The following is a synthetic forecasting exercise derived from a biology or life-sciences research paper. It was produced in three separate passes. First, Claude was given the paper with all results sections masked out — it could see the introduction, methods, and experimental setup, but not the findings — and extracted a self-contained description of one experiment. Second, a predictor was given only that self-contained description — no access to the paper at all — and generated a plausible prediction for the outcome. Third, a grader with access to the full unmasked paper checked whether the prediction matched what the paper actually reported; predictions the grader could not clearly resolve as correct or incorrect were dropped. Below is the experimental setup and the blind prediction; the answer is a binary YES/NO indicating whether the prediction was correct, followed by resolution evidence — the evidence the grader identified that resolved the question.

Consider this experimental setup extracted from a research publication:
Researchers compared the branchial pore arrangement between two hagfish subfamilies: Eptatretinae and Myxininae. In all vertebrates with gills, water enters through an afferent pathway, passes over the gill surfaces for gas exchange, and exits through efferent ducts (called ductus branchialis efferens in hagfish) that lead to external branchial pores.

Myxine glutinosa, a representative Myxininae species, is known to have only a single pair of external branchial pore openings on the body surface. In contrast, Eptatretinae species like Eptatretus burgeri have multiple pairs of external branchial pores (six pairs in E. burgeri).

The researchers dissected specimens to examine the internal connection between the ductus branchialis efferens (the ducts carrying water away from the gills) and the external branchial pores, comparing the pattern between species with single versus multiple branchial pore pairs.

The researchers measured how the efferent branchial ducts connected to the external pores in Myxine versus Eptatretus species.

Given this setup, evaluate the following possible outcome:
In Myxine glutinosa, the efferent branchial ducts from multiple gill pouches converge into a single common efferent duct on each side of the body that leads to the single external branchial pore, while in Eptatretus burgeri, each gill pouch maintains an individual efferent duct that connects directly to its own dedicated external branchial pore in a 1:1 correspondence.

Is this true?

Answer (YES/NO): NO